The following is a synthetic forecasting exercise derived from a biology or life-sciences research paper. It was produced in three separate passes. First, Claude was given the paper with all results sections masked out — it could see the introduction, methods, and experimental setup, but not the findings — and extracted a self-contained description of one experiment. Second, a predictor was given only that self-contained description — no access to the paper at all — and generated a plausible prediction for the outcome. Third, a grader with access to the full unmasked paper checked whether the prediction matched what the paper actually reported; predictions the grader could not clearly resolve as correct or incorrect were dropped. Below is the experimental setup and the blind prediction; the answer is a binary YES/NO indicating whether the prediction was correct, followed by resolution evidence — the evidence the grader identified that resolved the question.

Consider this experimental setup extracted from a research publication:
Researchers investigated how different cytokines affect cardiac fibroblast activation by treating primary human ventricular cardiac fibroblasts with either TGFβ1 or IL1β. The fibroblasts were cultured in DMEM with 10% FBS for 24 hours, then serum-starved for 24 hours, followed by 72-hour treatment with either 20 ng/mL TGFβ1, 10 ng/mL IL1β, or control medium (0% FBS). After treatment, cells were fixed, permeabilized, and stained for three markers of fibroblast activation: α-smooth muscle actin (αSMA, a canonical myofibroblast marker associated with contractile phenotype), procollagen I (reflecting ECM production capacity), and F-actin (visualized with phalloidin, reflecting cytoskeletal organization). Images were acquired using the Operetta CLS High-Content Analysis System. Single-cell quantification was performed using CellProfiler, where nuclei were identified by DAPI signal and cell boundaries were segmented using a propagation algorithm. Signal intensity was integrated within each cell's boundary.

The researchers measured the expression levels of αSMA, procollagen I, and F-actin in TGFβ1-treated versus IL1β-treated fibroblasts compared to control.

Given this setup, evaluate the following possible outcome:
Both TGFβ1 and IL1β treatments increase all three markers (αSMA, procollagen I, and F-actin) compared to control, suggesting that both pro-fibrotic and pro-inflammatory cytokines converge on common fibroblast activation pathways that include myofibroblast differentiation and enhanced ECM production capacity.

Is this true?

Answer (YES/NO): NO